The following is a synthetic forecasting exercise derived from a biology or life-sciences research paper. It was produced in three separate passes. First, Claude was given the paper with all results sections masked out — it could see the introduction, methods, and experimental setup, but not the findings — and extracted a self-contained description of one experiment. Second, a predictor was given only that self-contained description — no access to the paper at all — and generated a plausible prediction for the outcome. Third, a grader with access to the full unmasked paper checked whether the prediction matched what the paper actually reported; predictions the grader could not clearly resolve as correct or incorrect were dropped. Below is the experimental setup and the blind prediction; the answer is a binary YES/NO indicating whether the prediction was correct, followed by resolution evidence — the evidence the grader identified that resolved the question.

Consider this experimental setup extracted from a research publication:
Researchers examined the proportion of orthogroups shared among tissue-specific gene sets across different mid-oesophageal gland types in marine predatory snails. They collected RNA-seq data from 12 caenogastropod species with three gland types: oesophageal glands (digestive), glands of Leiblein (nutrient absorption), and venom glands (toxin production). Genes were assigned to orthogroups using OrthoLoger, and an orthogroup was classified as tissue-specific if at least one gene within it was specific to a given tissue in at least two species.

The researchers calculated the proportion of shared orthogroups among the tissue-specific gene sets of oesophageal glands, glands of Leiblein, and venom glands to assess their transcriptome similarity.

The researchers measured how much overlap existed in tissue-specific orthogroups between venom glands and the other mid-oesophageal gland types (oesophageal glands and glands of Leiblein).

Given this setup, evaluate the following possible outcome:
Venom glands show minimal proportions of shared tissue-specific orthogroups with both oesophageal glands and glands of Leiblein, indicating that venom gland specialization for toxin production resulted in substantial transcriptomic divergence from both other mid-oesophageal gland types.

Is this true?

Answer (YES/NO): YES